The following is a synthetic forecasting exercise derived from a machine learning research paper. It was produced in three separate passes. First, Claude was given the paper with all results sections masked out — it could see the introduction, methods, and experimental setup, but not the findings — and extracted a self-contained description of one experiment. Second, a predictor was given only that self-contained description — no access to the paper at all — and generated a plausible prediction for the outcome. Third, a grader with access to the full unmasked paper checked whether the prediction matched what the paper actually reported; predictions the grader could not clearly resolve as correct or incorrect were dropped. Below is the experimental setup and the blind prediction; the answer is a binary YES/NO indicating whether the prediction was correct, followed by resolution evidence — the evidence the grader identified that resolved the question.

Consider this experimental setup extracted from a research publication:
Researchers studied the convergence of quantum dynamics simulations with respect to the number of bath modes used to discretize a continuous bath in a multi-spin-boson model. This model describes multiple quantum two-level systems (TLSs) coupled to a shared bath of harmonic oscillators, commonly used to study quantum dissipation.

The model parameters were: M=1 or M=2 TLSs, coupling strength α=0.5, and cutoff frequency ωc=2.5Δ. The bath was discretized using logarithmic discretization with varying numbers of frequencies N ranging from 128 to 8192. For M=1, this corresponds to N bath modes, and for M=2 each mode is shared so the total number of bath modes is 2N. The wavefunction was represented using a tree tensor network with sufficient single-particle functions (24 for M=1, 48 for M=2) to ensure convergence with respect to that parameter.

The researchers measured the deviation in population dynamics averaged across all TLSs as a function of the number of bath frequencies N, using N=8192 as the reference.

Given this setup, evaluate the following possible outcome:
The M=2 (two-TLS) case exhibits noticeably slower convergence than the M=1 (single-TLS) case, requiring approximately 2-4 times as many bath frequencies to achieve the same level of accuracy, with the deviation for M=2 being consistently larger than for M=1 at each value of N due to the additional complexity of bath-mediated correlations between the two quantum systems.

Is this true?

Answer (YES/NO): NO